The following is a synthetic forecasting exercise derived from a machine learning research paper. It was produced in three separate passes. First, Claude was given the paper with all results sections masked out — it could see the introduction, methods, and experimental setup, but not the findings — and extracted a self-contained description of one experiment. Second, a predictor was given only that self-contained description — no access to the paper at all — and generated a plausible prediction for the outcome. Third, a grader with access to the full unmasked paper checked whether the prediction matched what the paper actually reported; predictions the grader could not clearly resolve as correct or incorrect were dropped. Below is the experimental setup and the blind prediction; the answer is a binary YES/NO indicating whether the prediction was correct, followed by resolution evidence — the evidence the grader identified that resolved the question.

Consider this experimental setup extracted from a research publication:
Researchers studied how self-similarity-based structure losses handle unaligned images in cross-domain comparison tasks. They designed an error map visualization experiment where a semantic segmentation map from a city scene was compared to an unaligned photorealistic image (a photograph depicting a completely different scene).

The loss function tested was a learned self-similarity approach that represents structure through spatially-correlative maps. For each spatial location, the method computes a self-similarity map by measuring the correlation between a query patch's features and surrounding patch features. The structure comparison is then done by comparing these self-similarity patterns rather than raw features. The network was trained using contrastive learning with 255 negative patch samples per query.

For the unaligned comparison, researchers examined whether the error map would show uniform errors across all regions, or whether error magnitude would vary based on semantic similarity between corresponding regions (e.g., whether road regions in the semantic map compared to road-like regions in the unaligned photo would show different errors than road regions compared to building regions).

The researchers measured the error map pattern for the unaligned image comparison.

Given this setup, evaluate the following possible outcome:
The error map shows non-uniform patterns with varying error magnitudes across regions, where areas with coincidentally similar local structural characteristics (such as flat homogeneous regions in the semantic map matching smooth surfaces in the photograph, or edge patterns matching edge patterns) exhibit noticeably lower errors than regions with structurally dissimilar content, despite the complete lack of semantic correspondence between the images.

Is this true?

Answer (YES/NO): YES